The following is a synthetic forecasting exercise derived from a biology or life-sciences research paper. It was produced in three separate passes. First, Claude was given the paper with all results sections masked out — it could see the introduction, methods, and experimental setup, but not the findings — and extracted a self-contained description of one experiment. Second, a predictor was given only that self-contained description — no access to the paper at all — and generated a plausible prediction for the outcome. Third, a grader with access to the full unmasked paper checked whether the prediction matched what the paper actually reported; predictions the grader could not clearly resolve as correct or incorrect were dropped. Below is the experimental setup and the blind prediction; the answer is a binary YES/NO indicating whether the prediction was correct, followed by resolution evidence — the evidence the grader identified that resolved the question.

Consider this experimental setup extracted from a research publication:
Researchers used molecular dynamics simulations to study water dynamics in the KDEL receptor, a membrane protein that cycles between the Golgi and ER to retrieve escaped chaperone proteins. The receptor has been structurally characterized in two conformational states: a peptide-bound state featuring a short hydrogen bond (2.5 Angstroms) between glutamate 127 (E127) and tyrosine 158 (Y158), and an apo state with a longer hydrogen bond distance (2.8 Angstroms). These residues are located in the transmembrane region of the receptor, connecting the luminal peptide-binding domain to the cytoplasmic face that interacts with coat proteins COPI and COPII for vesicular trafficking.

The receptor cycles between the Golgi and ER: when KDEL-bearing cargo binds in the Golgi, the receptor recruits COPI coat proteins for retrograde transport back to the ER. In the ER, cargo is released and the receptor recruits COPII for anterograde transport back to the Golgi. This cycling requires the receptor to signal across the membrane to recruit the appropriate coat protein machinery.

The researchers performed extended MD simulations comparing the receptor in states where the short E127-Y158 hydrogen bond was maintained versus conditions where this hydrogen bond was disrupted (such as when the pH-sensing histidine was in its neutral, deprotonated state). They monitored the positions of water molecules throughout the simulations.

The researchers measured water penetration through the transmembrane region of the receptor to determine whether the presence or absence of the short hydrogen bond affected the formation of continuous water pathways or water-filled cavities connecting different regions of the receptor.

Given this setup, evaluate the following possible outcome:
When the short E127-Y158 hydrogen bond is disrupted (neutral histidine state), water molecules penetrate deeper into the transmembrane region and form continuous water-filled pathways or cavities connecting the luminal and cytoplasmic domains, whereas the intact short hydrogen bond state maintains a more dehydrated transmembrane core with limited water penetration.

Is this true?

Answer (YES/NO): YES